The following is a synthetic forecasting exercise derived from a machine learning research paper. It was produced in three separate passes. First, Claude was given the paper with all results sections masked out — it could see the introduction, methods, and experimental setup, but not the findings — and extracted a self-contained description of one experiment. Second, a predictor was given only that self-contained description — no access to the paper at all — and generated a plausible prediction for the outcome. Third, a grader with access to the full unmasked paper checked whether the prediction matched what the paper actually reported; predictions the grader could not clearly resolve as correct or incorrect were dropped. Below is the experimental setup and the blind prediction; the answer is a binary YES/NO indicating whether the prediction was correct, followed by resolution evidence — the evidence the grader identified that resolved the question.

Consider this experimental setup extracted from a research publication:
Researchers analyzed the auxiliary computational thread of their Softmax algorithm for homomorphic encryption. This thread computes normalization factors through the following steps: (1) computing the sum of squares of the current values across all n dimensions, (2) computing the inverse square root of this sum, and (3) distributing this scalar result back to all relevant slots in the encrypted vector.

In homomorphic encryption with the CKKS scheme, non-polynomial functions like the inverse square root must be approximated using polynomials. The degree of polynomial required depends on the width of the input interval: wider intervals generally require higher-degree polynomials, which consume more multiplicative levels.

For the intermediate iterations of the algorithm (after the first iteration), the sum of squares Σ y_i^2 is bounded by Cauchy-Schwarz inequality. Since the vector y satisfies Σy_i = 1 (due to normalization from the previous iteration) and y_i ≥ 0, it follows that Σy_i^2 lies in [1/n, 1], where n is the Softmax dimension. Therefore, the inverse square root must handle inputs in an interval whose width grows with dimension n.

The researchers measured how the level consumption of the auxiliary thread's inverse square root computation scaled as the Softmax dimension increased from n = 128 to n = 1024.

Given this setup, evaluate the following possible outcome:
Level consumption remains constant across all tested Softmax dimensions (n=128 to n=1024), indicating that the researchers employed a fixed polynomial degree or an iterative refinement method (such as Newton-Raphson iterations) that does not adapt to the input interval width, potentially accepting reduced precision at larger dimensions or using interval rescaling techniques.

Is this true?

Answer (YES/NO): NO